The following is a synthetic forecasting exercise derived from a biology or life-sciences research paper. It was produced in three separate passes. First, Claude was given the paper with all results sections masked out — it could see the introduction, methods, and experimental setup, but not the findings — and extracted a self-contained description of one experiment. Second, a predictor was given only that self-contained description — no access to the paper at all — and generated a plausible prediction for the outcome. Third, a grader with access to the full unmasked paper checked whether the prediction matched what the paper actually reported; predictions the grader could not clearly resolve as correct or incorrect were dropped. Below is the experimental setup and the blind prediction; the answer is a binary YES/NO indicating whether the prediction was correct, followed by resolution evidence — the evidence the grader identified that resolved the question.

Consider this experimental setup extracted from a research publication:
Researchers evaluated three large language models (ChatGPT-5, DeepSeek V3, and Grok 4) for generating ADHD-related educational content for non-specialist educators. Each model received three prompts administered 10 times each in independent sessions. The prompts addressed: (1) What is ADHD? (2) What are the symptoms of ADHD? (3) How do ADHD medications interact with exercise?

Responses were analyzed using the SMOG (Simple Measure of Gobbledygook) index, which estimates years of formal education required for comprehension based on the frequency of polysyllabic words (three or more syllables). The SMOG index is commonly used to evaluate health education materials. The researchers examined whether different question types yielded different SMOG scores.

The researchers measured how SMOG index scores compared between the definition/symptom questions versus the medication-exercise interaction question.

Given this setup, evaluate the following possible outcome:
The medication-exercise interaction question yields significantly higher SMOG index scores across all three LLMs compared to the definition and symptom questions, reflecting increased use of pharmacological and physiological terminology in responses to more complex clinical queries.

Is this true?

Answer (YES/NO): NO